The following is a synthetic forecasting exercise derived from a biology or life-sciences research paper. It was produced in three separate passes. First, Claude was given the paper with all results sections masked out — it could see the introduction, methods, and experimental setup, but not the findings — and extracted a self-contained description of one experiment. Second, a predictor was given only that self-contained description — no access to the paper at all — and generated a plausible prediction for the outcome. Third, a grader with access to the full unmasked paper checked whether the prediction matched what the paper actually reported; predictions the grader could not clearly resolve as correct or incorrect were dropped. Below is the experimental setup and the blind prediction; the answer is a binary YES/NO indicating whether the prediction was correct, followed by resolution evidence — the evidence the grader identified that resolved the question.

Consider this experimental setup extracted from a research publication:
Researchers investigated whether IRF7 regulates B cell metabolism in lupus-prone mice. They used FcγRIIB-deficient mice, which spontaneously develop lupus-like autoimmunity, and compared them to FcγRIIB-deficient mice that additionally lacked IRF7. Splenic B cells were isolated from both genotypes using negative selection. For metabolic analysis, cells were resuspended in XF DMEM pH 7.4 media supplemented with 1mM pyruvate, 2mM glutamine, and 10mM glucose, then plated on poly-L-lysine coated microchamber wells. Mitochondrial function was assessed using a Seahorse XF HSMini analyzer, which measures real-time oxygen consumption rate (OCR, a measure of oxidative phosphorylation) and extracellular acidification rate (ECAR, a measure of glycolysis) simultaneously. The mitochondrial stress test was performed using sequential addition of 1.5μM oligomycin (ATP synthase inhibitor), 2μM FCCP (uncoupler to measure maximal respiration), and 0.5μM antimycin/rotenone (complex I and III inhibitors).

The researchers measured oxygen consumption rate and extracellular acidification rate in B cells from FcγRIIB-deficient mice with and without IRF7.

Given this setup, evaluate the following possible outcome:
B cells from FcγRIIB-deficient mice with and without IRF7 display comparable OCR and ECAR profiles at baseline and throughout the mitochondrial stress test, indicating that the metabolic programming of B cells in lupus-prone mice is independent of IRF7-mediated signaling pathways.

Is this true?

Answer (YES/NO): NO